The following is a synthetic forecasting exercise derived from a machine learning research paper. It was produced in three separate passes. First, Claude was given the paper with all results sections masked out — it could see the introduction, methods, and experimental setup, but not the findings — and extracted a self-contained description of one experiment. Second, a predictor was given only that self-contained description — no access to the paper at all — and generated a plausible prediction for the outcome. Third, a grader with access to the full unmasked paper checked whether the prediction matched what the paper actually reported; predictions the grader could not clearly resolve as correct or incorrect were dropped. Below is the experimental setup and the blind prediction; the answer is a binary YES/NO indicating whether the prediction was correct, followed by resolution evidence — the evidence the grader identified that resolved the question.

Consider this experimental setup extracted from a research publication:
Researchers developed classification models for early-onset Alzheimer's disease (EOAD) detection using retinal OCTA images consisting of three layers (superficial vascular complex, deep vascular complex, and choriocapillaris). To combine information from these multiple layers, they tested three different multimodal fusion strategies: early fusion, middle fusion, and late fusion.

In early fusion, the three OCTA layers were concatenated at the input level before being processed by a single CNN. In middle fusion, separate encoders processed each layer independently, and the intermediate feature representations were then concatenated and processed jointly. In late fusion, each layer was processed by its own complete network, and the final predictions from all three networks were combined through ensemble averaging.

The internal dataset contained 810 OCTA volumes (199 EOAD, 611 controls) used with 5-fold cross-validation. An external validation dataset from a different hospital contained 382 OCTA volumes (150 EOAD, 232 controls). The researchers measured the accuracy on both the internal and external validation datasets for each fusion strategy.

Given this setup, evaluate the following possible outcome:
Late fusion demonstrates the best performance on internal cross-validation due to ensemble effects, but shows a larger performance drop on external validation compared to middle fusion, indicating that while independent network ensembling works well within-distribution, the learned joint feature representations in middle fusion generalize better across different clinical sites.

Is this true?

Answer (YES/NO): NO